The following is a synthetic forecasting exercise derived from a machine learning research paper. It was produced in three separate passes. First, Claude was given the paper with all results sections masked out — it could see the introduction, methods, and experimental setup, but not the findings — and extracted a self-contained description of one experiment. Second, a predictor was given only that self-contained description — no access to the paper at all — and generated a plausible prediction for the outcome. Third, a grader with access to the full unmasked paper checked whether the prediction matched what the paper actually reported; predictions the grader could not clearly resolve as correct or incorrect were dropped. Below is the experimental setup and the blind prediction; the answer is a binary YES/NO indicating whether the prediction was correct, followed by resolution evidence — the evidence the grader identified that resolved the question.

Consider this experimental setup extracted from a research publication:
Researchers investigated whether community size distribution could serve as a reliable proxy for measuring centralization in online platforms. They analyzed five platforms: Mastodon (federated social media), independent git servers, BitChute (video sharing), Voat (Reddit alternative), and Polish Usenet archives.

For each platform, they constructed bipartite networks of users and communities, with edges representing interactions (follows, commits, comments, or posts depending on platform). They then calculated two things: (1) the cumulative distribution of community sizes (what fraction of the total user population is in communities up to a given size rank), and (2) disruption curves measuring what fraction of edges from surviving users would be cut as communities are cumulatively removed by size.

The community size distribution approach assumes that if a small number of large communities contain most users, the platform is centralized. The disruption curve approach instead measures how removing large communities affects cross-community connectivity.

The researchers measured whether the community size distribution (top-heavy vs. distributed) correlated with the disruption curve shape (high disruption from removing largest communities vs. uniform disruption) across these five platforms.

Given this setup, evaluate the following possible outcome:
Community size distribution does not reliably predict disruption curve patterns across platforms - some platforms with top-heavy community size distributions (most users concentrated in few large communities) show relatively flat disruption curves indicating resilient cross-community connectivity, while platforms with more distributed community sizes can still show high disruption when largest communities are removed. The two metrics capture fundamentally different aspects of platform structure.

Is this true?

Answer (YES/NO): YES